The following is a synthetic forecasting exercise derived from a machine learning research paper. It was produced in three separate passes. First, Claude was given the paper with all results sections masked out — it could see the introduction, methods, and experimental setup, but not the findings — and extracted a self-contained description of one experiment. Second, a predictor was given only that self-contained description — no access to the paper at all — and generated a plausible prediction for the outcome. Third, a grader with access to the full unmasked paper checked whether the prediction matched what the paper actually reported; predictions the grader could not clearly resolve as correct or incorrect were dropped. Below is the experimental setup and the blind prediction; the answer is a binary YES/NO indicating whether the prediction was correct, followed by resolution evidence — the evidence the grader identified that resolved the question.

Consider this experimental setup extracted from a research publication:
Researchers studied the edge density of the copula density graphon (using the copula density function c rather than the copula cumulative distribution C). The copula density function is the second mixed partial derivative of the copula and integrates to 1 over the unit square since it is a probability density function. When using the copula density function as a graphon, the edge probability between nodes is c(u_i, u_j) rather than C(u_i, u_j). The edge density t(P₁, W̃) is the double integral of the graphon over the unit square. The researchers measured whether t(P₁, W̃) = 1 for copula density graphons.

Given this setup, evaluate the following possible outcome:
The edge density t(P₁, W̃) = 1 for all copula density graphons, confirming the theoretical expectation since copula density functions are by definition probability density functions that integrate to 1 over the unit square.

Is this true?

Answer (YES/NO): YES